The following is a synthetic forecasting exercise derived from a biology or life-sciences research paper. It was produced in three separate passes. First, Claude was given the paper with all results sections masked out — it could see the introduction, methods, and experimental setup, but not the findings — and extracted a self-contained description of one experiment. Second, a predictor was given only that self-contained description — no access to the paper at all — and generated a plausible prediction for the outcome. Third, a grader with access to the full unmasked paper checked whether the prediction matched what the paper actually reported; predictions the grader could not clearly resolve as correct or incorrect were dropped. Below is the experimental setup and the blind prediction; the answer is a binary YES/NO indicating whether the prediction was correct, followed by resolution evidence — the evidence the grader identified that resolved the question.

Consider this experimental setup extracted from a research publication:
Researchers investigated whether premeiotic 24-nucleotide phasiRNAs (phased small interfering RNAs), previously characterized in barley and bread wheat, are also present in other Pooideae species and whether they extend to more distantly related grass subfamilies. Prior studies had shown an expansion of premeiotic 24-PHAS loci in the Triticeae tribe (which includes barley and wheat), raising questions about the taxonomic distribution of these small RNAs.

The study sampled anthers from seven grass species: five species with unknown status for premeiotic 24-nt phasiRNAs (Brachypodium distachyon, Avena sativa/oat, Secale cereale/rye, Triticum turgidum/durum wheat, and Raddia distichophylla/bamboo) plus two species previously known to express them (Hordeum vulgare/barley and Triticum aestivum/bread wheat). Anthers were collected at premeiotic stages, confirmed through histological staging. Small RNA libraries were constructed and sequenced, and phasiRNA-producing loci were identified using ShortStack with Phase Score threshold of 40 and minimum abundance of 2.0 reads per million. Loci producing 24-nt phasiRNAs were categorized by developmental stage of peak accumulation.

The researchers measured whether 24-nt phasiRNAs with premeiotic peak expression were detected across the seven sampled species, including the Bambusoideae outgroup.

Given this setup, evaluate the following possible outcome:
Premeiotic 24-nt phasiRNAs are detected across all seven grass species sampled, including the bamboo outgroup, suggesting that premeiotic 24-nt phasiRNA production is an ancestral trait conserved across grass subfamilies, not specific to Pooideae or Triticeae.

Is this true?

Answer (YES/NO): YES